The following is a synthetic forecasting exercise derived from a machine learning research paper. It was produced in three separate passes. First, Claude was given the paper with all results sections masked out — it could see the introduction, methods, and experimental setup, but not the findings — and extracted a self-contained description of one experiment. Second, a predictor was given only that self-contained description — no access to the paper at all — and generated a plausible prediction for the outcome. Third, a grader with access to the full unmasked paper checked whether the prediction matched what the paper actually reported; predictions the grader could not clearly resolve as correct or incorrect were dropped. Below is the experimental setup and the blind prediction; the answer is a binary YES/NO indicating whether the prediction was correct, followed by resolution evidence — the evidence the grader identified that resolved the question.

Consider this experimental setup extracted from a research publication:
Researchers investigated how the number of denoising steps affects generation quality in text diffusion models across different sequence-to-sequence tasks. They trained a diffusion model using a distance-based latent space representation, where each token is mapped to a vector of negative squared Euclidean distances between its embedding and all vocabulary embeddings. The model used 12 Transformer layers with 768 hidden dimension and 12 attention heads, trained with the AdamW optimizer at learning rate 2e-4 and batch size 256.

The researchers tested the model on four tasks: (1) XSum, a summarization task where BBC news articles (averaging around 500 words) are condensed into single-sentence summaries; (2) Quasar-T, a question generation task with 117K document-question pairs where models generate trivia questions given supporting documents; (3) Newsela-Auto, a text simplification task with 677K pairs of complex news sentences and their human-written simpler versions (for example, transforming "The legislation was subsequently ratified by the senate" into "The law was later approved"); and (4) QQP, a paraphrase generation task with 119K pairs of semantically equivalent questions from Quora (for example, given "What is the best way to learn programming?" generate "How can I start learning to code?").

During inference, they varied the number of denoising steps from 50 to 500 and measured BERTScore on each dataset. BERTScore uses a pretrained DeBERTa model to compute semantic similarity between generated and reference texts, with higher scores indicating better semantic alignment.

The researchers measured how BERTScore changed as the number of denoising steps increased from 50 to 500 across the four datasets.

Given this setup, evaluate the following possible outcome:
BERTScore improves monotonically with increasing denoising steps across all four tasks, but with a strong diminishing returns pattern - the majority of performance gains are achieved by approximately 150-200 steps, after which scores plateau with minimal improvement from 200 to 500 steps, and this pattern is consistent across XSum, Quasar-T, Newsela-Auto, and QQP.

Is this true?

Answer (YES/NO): NO